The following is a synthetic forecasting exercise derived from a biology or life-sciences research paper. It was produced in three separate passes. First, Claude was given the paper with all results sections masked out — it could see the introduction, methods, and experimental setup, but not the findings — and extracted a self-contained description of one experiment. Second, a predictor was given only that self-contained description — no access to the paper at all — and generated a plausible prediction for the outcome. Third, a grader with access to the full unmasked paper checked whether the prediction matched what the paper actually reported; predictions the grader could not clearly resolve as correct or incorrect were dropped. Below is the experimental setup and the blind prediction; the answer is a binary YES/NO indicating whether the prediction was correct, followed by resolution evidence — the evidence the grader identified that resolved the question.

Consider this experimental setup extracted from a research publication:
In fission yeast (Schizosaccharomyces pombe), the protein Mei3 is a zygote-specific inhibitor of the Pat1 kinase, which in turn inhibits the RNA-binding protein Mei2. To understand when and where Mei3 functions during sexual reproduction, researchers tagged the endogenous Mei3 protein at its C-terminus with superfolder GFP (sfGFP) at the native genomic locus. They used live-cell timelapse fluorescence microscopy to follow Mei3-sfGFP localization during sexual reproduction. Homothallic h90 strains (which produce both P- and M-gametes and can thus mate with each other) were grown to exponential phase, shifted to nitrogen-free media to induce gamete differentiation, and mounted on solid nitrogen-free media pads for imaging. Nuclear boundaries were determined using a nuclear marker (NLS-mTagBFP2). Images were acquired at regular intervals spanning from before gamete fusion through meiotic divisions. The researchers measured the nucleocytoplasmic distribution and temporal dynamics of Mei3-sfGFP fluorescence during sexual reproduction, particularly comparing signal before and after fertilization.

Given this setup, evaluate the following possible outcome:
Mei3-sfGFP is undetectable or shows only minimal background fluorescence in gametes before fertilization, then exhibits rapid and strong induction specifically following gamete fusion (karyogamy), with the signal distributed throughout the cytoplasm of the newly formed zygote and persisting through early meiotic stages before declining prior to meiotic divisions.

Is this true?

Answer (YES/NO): NO